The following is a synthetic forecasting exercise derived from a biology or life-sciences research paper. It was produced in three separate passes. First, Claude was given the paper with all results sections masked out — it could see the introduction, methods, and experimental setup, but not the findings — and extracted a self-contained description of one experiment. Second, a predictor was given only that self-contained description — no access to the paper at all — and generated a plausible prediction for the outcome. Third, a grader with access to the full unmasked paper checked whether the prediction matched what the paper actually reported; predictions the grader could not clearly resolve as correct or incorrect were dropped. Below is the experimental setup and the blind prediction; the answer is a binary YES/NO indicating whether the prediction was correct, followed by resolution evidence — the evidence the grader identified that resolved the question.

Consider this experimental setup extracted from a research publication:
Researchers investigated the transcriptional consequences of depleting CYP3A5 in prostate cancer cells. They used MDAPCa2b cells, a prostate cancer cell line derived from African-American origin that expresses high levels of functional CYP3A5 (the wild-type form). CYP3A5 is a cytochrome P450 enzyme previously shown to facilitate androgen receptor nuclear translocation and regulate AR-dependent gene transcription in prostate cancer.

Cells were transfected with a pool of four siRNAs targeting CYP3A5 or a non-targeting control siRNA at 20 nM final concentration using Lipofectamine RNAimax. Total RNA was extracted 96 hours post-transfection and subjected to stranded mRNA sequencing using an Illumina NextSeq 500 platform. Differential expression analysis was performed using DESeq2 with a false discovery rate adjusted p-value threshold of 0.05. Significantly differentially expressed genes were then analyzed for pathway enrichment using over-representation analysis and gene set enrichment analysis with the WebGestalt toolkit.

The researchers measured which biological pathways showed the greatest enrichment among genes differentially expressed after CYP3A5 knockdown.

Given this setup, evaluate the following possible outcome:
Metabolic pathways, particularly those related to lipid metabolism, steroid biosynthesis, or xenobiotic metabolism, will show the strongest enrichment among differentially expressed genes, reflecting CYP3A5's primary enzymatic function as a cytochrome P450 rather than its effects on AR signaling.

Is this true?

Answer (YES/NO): NO